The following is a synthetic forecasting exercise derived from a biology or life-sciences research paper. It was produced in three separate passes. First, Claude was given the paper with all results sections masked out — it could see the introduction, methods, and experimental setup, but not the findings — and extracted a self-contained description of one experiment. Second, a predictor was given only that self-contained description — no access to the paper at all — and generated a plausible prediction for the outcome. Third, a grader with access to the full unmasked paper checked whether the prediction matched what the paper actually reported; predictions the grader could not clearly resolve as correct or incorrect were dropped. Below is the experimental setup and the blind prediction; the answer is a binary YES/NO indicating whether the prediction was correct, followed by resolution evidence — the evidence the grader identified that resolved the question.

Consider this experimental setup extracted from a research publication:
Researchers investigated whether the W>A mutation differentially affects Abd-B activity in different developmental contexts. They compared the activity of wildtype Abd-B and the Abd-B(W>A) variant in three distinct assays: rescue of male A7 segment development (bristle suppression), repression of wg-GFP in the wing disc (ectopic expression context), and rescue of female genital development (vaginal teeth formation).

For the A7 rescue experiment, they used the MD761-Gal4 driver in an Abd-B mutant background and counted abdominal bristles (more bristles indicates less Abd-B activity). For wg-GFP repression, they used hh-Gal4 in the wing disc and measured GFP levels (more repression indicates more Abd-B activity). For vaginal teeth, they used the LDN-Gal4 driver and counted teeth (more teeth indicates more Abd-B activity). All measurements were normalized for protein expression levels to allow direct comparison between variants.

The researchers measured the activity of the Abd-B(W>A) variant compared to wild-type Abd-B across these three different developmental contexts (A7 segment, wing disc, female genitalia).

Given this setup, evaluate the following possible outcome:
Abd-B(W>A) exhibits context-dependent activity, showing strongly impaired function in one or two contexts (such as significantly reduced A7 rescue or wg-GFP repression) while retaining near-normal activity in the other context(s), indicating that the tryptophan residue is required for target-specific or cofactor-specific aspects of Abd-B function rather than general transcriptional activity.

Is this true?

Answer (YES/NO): NO